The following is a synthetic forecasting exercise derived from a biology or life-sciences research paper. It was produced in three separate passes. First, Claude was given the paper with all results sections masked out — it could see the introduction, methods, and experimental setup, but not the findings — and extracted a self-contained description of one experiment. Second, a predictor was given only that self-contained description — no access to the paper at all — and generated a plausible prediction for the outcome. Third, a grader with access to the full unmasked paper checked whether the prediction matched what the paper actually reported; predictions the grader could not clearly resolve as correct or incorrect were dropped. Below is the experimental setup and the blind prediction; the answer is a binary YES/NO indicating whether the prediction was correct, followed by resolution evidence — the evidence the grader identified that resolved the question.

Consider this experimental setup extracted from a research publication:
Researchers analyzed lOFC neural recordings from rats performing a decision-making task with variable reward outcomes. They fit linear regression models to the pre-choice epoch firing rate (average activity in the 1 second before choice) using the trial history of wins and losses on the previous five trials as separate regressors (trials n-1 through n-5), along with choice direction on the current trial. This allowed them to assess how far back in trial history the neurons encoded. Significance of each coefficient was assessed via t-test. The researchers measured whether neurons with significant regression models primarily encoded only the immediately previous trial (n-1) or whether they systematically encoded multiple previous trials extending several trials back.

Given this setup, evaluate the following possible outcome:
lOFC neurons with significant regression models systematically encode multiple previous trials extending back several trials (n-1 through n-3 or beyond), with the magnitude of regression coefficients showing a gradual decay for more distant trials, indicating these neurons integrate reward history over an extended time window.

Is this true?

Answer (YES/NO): NO